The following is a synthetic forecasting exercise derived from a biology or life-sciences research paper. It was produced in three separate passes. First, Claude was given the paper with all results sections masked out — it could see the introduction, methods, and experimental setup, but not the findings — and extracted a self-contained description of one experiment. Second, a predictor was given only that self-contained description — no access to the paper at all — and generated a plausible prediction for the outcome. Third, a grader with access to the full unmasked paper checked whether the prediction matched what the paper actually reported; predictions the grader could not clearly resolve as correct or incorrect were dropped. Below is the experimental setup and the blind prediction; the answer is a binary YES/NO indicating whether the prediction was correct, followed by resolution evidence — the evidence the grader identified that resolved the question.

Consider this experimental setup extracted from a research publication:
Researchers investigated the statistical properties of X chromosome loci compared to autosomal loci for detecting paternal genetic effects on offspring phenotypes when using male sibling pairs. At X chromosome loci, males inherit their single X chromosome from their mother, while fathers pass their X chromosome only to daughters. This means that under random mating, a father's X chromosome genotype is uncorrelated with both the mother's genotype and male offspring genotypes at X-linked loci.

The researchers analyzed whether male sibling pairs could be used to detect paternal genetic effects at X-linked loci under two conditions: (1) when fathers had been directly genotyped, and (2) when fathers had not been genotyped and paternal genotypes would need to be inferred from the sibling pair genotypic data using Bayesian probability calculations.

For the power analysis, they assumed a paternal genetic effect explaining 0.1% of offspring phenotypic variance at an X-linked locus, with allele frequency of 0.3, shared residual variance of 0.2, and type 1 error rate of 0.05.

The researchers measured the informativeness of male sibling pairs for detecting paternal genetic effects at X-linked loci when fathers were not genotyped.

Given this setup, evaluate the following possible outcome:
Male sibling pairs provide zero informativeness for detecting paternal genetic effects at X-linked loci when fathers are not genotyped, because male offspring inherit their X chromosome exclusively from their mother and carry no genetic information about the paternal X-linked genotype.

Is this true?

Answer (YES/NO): YES